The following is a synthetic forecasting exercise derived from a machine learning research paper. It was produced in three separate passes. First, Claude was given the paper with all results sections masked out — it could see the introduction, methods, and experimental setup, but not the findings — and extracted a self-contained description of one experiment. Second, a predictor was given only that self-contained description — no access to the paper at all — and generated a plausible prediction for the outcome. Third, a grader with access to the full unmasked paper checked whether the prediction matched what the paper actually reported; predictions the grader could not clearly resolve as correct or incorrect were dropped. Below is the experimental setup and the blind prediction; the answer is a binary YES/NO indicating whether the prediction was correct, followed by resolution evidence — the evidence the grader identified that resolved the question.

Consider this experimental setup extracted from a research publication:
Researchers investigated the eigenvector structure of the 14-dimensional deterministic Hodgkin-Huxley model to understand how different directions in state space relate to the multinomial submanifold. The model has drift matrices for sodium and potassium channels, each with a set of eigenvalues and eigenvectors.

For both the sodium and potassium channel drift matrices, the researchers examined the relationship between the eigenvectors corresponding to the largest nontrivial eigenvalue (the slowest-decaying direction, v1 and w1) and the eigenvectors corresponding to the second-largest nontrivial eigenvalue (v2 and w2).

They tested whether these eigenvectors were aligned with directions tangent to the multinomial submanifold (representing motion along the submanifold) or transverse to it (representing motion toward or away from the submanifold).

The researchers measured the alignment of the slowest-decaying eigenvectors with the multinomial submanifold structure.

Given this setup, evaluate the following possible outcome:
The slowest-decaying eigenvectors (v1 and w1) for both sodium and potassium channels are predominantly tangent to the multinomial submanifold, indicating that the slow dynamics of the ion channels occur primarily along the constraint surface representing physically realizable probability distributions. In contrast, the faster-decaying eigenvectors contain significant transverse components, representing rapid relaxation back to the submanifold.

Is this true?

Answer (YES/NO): YES